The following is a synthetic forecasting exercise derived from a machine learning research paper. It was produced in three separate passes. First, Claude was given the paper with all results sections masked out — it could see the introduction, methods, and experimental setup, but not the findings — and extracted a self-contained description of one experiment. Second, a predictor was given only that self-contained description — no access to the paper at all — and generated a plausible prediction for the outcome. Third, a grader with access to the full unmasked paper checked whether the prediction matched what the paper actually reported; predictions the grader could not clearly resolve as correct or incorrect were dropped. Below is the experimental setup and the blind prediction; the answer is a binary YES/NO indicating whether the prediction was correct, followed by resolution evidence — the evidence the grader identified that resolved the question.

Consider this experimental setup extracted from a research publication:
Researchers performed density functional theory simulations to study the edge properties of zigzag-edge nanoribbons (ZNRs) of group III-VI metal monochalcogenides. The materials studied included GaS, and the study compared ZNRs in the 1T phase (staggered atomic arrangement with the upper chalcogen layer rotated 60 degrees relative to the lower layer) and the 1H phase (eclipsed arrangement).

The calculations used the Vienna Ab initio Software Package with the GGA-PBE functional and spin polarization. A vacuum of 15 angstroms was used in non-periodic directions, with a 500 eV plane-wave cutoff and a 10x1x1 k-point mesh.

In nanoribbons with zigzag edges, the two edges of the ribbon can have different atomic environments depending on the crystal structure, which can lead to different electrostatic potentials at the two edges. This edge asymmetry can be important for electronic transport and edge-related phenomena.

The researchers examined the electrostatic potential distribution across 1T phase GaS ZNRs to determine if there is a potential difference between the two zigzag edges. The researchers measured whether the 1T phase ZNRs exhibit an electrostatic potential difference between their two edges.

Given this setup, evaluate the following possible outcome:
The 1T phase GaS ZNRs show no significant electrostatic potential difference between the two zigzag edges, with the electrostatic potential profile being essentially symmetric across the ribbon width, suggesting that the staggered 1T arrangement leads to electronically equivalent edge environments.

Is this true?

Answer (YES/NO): YES